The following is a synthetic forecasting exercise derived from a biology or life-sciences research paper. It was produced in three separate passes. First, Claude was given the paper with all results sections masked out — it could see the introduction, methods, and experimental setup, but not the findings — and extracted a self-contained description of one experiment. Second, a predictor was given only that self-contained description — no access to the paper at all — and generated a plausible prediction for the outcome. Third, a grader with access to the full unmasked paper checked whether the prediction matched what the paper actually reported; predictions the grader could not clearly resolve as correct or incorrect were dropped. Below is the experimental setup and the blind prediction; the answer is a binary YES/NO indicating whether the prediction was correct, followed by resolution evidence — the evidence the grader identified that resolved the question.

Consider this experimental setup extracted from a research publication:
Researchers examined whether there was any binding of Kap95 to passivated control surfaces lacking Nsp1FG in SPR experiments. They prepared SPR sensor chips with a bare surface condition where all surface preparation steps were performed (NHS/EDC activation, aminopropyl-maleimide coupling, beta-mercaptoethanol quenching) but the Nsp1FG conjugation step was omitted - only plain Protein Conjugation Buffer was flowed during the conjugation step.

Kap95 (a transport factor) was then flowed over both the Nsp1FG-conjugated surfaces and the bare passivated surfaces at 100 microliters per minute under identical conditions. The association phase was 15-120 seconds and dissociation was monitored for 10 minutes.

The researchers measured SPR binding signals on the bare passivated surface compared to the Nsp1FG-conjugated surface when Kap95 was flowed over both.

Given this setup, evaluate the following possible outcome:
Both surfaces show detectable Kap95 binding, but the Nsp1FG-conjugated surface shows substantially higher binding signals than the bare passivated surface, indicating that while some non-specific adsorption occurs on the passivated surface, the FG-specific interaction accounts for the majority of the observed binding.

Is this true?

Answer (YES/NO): NO